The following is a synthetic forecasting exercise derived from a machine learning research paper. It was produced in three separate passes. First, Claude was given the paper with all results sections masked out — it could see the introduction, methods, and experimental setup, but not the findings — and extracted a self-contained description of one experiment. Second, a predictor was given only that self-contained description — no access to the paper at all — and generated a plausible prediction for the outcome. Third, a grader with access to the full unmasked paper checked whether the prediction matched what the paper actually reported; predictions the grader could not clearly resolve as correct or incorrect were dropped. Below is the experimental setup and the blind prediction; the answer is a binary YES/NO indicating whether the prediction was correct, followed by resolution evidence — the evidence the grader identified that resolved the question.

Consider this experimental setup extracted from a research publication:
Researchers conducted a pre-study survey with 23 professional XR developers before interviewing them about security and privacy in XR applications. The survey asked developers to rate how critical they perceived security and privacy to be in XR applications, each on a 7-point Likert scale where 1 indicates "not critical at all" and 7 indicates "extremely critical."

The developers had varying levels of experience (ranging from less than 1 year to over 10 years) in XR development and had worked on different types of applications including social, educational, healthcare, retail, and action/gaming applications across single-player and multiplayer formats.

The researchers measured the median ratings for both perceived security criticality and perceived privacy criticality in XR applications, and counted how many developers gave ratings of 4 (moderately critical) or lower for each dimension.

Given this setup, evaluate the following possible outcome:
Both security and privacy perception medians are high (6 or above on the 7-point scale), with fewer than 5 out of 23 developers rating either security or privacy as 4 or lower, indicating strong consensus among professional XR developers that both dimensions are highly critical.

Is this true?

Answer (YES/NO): NO